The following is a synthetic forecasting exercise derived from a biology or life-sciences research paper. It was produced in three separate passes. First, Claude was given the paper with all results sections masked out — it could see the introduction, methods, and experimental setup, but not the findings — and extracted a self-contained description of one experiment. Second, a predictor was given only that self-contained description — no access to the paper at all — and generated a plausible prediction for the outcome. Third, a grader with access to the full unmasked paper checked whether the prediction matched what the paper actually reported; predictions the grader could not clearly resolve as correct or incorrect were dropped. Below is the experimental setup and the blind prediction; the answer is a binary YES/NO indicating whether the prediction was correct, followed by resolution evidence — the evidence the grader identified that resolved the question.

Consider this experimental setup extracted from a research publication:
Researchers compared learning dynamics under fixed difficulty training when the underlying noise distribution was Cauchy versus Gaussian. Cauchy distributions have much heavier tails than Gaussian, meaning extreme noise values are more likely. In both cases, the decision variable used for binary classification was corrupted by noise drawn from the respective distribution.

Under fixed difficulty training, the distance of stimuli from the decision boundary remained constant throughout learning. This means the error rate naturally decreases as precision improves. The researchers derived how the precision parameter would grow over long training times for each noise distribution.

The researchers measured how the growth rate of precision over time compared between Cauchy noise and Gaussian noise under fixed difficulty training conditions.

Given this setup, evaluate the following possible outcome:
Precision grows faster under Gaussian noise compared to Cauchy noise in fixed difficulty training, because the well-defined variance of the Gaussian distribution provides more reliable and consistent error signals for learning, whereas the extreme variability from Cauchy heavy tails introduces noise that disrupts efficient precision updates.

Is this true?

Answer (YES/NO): NO